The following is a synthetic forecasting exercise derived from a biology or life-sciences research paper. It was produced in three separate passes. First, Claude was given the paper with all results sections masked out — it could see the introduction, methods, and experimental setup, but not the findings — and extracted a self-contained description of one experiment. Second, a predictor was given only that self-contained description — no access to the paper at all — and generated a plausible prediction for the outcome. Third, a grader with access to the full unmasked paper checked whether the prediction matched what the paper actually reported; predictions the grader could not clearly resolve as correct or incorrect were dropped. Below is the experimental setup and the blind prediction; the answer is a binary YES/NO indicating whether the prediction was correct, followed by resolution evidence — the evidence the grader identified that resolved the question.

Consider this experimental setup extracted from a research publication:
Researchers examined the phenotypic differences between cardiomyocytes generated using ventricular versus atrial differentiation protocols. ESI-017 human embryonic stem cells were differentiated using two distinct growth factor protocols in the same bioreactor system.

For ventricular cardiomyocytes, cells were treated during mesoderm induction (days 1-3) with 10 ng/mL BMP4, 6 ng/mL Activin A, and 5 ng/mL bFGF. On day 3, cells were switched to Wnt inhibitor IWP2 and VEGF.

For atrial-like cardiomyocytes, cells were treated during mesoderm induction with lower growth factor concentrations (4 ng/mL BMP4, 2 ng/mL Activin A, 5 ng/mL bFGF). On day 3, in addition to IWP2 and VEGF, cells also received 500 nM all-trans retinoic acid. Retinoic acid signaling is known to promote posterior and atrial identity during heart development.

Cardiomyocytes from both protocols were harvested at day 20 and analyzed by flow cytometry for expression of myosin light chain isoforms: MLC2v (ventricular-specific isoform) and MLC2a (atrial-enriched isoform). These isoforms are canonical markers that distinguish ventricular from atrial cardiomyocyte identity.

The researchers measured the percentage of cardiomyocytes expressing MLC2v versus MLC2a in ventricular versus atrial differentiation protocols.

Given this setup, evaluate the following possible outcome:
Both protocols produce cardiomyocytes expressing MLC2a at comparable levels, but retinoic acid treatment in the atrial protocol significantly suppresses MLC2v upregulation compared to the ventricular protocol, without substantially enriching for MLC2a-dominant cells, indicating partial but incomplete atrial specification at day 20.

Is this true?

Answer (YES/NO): NO